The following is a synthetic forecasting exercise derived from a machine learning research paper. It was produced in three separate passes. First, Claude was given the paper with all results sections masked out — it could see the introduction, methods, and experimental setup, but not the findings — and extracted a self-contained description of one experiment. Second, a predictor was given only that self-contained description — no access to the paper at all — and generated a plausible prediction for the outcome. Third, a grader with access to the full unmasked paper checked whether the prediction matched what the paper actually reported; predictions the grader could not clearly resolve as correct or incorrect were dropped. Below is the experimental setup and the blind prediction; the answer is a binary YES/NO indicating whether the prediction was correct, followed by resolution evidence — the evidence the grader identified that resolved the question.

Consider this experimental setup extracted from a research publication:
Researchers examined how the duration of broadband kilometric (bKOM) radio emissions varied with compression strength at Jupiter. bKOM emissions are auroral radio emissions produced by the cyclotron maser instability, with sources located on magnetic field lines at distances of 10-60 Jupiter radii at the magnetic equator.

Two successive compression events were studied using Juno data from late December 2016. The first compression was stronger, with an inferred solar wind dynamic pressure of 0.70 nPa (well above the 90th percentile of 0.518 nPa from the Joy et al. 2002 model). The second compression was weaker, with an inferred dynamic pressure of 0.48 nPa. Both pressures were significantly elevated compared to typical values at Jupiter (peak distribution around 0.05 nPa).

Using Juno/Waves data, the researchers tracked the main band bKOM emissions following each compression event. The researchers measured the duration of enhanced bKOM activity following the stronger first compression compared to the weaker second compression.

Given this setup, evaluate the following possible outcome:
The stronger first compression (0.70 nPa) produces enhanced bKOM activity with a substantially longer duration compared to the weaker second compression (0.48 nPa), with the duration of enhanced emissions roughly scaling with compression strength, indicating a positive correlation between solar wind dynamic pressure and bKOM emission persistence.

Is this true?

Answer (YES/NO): YES